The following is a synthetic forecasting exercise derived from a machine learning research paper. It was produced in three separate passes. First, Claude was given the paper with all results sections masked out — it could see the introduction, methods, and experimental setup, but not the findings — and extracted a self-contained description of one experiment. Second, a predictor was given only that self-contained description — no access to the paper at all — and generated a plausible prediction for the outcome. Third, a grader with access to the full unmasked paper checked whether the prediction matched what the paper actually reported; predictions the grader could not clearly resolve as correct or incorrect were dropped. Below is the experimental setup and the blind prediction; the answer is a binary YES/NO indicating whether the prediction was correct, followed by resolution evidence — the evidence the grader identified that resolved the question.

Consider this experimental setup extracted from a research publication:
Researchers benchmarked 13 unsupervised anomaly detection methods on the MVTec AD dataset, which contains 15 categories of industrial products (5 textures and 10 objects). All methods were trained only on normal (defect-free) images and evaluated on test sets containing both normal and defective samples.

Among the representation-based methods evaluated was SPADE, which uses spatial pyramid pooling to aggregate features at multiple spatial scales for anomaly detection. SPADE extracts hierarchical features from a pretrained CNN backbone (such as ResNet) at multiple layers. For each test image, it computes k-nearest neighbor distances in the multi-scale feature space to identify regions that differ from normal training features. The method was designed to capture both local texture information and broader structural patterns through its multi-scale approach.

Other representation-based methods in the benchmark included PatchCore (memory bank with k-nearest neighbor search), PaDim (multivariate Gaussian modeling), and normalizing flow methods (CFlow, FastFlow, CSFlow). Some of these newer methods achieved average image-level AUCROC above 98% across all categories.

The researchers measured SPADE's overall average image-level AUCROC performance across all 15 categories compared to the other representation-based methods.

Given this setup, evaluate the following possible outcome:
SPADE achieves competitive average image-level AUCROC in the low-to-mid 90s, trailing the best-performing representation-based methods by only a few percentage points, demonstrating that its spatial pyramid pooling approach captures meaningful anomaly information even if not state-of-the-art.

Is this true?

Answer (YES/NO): NO